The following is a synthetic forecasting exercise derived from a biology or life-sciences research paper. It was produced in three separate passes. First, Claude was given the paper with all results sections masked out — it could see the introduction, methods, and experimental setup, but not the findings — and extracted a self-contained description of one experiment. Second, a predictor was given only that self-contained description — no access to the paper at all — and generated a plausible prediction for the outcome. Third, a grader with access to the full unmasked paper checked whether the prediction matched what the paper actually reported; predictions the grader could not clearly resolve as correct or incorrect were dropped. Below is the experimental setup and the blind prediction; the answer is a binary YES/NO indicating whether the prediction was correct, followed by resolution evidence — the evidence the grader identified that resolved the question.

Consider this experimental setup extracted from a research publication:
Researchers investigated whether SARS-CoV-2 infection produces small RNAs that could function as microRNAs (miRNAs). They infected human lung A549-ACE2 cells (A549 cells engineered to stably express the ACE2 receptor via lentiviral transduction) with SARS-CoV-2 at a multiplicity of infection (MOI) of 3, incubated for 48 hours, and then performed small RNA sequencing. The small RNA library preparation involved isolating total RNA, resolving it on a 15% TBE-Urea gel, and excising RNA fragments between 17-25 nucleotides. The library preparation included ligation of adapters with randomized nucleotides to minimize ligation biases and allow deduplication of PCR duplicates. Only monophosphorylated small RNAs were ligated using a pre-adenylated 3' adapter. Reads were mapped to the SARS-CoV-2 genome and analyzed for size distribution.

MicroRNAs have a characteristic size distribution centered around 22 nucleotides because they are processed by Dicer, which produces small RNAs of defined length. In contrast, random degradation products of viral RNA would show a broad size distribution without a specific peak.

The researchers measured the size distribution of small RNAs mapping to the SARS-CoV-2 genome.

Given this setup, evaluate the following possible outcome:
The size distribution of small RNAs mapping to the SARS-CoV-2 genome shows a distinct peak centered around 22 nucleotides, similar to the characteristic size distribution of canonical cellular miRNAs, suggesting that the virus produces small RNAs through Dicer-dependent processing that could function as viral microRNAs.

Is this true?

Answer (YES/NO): NO